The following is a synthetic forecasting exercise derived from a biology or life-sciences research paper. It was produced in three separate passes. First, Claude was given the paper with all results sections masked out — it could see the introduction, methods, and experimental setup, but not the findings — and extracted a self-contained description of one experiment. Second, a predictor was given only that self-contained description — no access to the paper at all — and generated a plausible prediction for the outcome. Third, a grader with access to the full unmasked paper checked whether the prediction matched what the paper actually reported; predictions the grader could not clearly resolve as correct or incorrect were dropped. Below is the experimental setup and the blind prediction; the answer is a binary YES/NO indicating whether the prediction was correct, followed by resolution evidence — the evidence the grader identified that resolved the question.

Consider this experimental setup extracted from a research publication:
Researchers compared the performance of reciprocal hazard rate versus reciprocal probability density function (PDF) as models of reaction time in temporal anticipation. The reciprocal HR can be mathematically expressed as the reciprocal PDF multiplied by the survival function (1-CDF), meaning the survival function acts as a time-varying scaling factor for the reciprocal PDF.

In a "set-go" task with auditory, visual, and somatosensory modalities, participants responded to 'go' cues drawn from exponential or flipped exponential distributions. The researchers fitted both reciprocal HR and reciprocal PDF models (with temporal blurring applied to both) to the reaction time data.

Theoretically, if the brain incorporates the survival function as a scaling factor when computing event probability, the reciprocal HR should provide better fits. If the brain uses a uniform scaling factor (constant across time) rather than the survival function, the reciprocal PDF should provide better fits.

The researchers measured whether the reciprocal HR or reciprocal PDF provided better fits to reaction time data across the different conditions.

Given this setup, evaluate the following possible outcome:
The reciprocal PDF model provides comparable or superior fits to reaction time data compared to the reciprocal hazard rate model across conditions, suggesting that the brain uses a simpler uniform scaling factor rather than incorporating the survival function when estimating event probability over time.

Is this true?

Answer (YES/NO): YES